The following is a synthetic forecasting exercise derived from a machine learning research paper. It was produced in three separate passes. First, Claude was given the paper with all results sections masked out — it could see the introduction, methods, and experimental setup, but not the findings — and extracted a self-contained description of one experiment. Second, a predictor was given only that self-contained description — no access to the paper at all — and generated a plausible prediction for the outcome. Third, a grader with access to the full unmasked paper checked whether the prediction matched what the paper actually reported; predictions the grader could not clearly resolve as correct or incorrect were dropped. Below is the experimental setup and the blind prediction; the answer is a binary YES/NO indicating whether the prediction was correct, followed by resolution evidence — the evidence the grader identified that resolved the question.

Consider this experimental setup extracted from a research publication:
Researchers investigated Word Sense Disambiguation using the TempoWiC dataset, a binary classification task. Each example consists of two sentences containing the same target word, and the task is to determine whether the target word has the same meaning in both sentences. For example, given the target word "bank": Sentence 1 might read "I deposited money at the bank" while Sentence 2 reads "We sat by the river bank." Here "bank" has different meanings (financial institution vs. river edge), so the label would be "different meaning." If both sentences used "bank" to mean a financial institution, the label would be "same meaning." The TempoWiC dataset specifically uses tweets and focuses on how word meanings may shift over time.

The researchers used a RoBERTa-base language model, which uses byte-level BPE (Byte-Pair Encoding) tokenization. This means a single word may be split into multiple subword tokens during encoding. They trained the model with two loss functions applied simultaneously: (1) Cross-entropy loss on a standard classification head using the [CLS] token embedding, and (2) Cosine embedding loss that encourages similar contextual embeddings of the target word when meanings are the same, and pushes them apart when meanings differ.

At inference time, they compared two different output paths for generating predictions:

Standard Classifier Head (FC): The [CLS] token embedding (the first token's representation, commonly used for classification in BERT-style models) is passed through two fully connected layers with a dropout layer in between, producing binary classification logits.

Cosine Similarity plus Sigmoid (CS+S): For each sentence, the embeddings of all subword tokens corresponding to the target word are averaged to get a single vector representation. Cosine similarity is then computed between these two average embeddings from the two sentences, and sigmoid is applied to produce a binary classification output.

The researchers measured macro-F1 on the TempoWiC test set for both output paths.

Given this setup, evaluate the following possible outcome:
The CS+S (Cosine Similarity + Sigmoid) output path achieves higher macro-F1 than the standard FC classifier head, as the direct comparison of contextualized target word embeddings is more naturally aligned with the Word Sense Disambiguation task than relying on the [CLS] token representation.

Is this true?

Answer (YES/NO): YES